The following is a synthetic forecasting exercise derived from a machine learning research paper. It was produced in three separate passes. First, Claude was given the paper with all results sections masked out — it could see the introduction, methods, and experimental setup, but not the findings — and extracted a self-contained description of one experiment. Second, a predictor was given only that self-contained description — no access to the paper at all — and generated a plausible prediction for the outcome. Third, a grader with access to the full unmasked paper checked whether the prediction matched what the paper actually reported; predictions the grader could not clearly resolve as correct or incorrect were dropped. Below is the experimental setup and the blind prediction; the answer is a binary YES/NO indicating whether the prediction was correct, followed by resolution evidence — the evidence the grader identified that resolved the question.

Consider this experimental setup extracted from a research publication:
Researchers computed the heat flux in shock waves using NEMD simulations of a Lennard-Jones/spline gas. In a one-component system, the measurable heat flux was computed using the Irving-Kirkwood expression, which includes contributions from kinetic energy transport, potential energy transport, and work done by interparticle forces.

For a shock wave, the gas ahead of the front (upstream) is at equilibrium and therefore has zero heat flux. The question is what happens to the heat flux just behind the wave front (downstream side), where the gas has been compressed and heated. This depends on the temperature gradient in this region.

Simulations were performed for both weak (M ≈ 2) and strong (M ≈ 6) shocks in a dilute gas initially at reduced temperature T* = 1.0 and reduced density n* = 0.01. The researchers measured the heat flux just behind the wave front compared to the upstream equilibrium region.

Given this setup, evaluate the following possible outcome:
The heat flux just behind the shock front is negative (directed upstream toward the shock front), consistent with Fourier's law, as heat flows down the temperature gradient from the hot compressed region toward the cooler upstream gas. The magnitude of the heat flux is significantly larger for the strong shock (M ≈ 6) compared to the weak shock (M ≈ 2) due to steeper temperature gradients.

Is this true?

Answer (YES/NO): NO